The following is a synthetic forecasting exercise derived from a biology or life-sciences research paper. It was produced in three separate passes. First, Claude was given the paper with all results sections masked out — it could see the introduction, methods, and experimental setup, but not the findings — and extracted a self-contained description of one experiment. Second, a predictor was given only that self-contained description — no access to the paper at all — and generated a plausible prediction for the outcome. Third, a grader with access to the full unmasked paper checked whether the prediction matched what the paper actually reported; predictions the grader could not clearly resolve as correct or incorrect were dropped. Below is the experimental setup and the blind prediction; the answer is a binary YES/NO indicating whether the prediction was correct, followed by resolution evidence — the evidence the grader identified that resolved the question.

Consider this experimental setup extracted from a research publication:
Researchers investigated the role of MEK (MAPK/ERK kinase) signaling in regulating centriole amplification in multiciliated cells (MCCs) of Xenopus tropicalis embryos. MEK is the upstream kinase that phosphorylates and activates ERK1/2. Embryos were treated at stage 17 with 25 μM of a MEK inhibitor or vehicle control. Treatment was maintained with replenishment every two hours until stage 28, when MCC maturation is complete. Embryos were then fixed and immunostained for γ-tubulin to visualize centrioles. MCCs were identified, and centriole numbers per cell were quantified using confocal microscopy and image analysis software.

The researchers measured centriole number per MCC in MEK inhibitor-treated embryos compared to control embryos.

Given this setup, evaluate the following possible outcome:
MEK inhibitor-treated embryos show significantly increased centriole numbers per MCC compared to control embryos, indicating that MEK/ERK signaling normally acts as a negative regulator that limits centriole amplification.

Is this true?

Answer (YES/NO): NO